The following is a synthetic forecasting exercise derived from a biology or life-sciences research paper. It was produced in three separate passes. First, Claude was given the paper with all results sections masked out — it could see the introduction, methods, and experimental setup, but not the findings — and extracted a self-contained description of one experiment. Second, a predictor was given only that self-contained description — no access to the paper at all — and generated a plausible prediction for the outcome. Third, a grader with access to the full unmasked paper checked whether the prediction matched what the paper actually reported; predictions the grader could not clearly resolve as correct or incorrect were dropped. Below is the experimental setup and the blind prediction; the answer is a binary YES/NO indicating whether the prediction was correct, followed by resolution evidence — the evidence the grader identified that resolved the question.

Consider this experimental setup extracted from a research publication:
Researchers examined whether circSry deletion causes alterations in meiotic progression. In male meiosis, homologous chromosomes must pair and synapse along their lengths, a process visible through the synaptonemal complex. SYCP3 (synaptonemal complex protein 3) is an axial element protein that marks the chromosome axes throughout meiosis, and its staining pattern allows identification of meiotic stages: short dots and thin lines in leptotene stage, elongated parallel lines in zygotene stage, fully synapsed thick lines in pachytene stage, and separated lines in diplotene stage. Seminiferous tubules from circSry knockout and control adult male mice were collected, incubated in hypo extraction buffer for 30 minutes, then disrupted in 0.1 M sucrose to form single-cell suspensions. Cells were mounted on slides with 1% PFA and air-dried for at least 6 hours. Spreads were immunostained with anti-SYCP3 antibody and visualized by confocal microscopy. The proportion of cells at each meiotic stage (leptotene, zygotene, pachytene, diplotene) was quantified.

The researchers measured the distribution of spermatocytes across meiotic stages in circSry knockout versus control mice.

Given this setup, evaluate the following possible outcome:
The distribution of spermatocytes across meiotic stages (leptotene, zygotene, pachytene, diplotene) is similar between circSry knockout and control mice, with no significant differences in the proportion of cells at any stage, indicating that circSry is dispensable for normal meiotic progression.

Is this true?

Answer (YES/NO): NO